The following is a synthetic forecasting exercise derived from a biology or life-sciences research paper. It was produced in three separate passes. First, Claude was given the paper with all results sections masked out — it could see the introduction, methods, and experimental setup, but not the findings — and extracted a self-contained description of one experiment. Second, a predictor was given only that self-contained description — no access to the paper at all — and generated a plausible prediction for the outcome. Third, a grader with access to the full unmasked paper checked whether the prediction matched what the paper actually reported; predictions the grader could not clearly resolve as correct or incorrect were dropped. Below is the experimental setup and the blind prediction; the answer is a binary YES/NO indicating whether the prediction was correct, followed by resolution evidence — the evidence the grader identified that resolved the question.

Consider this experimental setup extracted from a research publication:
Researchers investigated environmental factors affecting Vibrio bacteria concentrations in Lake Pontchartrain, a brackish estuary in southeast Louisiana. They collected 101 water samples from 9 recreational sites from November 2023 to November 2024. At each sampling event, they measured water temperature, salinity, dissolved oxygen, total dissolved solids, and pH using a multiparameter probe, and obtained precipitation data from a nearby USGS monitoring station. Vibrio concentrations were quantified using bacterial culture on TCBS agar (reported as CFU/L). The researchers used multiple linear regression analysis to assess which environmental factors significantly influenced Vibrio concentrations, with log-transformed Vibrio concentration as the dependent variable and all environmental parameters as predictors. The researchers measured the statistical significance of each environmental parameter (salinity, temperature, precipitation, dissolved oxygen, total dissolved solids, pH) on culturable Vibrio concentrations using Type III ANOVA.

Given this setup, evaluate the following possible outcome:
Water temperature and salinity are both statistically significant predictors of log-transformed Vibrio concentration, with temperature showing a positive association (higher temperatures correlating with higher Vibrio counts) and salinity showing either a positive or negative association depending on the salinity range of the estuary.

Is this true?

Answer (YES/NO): NO